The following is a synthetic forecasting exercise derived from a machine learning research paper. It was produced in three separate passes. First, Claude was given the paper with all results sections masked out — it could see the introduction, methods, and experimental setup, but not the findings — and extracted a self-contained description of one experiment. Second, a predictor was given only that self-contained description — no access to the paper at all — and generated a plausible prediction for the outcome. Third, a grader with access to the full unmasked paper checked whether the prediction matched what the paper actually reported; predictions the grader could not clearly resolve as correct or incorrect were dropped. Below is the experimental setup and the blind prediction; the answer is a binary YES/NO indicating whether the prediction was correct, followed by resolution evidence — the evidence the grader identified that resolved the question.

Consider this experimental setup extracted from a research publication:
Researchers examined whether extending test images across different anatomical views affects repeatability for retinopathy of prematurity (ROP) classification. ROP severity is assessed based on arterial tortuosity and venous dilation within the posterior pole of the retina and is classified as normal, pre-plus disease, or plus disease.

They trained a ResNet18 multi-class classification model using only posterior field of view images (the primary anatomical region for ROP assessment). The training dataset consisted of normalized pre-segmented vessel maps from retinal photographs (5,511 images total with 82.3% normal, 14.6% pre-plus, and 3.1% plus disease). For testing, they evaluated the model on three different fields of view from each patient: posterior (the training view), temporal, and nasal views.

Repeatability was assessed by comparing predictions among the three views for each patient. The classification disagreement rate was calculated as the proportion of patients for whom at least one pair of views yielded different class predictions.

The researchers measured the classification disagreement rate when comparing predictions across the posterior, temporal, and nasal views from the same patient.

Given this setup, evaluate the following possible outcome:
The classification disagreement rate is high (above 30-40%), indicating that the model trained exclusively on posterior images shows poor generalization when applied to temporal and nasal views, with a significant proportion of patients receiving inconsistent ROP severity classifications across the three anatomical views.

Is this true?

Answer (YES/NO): NO